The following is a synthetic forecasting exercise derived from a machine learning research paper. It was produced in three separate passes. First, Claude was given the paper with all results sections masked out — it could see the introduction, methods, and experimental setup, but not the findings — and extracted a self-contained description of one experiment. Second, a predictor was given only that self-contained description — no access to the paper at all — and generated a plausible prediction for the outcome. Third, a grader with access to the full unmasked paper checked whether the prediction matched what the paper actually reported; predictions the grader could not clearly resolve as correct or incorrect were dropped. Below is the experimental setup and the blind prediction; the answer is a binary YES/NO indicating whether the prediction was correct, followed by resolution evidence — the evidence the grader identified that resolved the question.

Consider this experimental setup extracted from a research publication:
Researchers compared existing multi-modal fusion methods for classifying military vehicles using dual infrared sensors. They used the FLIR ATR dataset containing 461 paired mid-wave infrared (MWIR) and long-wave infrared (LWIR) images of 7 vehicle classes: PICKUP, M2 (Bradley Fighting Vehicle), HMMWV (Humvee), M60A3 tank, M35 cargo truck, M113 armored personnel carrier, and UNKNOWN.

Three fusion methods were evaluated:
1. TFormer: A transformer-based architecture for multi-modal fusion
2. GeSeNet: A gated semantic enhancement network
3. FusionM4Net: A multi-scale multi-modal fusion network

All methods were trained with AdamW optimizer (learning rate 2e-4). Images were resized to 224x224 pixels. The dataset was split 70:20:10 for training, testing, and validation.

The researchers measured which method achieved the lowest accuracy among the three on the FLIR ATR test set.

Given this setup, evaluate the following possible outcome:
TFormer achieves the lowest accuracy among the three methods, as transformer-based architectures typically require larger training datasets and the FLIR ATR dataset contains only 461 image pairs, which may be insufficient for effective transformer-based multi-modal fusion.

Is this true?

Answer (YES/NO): NO